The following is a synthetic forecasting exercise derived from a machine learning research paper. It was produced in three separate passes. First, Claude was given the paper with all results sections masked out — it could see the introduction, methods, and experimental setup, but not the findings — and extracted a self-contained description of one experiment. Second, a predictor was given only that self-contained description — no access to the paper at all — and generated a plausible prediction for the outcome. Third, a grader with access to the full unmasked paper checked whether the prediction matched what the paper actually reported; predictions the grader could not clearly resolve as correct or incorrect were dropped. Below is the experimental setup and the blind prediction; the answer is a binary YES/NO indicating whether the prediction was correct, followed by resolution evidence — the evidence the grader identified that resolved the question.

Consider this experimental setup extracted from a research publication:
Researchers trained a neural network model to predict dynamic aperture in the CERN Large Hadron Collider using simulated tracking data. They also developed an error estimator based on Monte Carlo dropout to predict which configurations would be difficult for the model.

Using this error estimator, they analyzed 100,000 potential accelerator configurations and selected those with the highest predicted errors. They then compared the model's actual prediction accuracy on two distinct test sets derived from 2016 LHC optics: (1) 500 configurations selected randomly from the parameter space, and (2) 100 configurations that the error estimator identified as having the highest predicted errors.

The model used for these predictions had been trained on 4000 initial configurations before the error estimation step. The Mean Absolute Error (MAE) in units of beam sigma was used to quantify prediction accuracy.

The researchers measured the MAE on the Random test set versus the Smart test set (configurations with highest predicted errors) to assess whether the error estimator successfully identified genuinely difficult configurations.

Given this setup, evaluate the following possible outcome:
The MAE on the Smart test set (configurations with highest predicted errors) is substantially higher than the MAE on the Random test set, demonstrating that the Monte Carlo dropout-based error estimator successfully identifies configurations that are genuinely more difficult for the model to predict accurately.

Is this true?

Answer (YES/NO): YES